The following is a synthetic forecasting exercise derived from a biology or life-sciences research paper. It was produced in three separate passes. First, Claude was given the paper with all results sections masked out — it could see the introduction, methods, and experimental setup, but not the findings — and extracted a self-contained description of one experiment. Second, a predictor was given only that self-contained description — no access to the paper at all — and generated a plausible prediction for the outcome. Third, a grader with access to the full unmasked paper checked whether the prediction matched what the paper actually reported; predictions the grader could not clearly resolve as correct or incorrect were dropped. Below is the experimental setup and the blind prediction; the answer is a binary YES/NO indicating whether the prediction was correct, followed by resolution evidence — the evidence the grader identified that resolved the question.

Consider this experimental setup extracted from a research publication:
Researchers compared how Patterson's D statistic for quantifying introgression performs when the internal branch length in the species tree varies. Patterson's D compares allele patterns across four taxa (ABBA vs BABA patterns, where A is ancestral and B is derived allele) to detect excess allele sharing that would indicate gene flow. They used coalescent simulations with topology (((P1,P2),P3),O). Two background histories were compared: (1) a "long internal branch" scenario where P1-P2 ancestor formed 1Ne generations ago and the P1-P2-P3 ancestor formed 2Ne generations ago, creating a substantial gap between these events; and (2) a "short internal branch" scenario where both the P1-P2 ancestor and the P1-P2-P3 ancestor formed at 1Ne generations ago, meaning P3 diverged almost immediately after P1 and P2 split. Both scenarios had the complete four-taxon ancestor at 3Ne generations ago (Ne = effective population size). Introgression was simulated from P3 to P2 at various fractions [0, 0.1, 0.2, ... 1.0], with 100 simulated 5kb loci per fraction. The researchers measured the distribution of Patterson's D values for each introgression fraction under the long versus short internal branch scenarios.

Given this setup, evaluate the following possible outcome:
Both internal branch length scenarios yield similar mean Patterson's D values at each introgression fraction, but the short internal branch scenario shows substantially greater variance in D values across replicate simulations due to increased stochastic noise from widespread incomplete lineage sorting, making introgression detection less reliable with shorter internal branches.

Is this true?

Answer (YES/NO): NO